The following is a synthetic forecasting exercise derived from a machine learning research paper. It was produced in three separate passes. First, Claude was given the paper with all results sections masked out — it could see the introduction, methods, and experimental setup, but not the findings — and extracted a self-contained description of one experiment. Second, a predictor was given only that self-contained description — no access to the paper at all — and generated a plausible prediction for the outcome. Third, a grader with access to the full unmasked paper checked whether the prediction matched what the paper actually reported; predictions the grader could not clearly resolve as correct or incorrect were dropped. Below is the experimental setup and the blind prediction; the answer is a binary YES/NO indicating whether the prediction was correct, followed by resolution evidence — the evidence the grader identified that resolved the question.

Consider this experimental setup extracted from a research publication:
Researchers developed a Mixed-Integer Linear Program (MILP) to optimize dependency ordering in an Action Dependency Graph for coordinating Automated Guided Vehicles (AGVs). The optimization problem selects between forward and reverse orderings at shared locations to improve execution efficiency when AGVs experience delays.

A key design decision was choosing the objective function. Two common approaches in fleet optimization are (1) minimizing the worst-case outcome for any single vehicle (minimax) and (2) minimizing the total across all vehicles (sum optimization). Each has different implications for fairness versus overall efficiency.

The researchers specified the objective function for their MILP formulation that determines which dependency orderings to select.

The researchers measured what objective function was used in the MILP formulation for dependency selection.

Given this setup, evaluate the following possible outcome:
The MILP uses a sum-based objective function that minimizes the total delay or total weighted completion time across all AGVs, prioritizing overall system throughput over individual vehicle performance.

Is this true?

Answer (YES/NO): YES